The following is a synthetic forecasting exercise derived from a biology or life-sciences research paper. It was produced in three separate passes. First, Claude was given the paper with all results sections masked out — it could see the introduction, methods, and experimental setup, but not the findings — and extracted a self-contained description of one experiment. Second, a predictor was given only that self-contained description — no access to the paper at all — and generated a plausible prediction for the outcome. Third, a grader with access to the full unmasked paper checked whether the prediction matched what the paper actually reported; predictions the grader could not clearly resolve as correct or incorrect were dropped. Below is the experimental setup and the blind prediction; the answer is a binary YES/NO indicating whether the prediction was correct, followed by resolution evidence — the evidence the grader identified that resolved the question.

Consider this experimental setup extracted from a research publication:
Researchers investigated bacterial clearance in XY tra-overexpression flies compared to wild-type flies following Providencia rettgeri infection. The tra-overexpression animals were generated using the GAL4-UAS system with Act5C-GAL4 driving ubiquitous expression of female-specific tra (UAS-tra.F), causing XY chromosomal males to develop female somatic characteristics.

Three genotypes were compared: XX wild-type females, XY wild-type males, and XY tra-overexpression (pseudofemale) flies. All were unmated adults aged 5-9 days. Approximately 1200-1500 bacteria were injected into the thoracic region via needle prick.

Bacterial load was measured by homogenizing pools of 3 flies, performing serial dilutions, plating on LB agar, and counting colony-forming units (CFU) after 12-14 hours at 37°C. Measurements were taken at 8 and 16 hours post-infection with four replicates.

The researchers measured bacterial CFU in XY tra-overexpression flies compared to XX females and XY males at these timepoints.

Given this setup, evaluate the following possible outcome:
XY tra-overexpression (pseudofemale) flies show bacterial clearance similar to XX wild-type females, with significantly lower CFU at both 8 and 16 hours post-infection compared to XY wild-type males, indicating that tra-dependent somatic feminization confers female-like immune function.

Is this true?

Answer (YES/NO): NO